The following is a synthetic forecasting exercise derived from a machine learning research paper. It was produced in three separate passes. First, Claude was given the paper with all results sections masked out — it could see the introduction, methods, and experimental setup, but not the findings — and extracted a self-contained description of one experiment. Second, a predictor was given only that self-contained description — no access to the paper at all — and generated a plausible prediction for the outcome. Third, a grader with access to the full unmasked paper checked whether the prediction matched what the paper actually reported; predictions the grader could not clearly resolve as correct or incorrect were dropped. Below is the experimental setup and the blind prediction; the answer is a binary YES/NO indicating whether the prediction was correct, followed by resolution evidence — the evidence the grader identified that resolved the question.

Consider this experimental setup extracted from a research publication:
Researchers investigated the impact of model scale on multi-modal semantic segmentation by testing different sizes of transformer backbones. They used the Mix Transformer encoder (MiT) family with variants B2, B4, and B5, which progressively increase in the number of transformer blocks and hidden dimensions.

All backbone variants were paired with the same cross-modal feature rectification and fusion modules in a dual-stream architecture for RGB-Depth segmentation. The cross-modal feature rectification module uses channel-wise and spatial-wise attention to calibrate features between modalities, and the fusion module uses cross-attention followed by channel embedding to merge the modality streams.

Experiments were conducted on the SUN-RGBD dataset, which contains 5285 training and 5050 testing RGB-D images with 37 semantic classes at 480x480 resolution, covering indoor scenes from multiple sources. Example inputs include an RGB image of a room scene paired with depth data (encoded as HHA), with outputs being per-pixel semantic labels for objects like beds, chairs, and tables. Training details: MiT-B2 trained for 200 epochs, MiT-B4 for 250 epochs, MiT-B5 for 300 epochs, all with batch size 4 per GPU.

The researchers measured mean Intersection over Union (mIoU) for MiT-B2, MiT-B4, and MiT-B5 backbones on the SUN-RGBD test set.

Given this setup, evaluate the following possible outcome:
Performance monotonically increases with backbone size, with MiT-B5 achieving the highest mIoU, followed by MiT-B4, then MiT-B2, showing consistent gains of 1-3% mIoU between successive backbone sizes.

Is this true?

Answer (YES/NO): NO